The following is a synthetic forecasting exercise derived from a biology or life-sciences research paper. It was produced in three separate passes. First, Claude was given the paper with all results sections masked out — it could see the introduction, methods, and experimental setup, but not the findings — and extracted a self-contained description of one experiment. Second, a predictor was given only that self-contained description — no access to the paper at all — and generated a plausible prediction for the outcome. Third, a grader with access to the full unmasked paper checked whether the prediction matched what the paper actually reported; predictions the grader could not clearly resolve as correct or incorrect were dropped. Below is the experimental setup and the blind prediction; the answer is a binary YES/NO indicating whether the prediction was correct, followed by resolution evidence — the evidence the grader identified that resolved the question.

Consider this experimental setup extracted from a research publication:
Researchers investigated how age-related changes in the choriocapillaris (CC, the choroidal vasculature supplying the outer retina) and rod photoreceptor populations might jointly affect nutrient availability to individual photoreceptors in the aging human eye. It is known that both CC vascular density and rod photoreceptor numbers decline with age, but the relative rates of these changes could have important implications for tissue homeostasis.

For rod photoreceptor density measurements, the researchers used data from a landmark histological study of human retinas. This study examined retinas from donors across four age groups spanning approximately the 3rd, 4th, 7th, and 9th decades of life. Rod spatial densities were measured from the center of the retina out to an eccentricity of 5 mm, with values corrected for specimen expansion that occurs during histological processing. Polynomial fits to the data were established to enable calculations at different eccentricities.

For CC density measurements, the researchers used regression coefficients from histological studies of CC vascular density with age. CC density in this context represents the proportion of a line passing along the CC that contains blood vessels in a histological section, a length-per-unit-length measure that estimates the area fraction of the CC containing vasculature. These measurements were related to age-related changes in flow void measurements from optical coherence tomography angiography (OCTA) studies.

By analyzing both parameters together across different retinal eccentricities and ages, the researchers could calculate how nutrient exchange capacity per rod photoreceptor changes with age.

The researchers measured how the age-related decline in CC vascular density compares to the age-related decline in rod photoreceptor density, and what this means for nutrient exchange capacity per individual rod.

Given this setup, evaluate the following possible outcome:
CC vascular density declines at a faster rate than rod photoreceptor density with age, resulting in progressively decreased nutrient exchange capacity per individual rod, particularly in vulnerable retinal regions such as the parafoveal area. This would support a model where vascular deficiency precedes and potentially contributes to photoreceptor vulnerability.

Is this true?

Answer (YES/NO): NO